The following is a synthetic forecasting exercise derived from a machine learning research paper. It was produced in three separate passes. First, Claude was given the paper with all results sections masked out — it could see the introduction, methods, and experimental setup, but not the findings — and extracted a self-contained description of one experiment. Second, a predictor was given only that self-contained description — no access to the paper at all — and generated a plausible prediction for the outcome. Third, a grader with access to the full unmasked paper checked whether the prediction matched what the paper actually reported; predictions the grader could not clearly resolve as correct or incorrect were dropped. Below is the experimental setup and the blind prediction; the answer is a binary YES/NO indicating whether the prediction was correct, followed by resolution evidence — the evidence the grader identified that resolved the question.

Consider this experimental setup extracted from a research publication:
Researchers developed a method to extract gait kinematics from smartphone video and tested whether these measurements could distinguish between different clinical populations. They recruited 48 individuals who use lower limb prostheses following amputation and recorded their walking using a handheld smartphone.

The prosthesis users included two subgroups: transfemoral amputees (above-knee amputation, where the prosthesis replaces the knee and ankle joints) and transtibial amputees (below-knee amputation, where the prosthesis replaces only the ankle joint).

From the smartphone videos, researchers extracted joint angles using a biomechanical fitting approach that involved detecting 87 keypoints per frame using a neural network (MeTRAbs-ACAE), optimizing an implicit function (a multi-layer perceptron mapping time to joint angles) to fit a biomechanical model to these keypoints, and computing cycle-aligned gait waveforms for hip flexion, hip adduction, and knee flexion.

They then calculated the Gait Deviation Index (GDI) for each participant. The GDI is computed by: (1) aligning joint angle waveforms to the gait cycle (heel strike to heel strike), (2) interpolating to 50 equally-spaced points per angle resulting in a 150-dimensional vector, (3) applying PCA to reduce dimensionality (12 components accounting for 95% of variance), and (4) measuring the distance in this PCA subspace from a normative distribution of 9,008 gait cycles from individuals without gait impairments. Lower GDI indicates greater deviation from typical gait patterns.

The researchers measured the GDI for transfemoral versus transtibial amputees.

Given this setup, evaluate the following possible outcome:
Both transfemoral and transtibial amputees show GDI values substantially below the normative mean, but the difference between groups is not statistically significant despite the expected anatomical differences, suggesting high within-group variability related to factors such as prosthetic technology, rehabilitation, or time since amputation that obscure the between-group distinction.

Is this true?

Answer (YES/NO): NO